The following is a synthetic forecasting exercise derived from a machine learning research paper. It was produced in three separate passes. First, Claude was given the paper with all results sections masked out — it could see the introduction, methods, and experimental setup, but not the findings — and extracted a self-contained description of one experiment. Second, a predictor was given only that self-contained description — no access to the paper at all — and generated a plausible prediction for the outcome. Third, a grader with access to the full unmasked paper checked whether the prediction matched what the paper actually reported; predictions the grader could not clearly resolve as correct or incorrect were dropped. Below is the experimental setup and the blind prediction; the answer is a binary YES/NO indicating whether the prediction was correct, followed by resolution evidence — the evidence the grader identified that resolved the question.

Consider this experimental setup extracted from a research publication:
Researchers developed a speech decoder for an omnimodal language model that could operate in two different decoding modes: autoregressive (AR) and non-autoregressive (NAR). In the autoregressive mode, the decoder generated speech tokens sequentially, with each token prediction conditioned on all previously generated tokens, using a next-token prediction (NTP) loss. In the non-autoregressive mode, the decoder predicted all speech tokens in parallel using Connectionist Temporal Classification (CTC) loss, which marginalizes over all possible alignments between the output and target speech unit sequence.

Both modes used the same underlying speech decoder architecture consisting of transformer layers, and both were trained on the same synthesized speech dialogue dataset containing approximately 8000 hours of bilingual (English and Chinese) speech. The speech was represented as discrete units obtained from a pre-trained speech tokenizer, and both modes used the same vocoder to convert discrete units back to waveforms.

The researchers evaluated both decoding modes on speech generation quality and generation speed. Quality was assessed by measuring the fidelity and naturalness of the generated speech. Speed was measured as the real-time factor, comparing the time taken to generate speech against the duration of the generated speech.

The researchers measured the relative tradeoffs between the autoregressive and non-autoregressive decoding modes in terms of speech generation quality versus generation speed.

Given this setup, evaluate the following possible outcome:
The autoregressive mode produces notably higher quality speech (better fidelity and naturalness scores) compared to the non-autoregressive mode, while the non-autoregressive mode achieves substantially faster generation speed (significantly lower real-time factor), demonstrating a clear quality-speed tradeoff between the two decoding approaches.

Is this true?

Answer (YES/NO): NO